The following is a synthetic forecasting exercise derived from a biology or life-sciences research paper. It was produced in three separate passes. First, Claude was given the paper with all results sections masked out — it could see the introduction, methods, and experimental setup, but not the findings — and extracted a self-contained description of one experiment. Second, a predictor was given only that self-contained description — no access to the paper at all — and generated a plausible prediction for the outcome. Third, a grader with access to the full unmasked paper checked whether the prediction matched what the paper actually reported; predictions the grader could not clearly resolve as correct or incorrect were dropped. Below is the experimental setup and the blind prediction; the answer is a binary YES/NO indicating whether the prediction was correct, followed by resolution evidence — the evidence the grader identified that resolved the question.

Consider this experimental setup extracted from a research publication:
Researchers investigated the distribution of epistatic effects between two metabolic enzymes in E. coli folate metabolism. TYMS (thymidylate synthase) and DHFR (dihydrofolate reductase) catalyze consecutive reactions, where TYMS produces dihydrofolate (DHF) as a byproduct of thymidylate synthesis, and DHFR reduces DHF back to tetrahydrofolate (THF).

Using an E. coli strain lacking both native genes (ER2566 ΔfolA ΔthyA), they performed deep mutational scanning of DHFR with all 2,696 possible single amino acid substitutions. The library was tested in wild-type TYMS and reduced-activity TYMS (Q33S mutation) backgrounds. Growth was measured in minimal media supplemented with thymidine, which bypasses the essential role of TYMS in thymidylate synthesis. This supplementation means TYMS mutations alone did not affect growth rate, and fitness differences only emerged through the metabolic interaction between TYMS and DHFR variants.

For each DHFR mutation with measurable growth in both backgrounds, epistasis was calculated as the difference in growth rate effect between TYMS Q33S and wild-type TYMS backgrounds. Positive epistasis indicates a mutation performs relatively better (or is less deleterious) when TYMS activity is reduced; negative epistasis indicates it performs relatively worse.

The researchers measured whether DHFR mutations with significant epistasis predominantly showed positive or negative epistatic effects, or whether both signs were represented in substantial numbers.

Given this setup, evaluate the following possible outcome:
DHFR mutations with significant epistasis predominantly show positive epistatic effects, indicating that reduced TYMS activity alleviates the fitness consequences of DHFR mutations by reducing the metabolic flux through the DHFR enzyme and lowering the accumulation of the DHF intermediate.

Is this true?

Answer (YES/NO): NO